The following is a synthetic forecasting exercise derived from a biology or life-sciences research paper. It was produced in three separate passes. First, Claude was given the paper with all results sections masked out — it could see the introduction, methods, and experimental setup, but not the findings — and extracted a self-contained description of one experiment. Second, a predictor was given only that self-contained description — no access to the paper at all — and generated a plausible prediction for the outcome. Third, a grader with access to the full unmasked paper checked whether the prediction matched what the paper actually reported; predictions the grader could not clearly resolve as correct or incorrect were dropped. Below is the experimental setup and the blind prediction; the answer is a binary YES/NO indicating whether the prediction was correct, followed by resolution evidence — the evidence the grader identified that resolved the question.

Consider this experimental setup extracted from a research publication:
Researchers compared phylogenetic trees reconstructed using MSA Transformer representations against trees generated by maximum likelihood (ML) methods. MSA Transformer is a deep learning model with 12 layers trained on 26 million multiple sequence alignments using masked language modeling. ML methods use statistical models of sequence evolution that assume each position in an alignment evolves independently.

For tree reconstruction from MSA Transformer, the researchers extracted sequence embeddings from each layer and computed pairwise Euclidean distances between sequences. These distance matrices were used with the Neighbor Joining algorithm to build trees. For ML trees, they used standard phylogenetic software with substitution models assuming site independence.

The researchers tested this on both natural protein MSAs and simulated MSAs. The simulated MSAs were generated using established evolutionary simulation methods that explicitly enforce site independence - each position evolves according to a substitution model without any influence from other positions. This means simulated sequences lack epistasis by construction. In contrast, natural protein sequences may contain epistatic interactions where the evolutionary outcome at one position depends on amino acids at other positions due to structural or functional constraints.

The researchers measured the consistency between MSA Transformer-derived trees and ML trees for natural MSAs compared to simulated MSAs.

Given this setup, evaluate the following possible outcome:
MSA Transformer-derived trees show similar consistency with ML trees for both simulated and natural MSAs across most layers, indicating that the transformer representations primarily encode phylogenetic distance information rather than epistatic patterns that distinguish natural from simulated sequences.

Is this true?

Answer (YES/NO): NO